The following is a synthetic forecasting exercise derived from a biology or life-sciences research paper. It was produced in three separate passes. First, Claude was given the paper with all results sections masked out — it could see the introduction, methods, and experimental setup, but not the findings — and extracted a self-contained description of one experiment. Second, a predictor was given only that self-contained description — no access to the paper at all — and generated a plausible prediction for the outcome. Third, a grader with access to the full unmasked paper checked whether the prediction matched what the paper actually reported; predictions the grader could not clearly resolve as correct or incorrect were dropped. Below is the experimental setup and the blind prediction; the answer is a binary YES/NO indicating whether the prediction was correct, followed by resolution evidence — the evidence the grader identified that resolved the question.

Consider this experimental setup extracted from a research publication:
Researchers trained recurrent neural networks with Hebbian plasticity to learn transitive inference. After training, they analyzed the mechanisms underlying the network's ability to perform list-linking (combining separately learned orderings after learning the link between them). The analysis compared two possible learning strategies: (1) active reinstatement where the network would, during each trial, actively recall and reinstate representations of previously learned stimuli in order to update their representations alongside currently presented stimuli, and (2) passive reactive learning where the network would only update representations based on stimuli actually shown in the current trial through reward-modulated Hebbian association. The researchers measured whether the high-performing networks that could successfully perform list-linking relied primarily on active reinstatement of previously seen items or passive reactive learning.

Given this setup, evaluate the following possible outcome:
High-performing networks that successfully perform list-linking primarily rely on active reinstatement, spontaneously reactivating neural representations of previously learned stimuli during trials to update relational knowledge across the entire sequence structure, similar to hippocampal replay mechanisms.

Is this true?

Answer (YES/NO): YES